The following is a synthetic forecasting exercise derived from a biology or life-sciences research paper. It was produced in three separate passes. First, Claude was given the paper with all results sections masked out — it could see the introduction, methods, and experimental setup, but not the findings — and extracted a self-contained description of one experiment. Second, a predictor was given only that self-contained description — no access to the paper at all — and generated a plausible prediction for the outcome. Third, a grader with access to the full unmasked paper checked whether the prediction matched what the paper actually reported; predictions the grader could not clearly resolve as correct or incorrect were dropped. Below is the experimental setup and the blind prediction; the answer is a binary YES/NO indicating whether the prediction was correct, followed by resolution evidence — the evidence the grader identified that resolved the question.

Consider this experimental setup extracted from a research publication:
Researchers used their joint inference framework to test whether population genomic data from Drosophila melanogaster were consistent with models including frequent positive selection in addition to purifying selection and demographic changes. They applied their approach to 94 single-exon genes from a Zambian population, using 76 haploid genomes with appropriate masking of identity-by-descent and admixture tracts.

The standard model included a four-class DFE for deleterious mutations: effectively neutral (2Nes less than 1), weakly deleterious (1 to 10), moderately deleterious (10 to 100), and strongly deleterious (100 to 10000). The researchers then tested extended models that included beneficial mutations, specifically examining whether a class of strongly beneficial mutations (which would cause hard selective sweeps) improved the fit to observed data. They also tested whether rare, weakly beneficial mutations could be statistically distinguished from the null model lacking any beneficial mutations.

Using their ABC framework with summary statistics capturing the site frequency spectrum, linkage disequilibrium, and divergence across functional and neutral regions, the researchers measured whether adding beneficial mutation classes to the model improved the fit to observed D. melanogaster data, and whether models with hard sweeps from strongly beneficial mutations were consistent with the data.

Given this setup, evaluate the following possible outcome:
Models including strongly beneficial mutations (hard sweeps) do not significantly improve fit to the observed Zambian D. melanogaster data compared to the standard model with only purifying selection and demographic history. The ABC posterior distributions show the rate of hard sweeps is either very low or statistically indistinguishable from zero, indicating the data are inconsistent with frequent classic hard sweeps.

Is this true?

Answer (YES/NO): NO